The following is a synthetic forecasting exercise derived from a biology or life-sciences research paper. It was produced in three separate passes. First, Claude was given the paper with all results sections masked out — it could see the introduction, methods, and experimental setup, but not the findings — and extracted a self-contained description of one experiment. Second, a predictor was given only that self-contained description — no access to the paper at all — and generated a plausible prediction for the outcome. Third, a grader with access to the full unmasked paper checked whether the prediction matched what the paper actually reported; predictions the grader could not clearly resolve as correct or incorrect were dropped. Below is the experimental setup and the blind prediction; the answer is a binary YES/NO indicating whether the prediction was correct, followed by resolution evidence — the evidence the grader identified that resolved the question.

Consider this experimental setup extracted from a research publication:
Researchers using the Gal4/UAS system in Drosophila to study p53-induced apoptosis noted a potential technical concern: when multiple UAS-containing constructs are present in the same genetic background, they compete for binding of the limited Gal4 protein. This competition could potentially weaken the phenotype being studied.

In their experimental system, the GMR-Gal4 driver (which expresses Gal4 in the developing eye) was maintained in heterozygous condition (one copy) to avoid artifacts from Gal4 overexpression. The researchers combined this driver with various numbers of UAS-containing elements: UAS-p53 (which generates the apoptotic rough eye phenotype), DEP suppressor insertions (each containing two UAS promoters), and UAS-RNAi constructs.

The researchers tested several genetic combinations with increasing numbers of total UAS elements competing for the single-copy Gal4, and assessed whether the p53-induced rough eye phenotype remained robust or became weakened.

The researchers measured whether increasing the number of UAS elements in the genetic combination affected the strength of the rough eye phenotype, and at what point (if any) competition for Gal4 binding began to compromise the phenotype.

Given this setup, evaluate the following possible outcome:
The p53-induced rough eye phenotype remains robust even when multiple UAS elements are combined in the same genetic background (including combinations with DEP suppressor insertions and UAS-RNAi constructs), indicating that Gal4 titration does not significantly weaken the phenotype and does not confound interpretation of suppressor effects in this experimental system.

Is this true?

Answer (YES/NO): NO